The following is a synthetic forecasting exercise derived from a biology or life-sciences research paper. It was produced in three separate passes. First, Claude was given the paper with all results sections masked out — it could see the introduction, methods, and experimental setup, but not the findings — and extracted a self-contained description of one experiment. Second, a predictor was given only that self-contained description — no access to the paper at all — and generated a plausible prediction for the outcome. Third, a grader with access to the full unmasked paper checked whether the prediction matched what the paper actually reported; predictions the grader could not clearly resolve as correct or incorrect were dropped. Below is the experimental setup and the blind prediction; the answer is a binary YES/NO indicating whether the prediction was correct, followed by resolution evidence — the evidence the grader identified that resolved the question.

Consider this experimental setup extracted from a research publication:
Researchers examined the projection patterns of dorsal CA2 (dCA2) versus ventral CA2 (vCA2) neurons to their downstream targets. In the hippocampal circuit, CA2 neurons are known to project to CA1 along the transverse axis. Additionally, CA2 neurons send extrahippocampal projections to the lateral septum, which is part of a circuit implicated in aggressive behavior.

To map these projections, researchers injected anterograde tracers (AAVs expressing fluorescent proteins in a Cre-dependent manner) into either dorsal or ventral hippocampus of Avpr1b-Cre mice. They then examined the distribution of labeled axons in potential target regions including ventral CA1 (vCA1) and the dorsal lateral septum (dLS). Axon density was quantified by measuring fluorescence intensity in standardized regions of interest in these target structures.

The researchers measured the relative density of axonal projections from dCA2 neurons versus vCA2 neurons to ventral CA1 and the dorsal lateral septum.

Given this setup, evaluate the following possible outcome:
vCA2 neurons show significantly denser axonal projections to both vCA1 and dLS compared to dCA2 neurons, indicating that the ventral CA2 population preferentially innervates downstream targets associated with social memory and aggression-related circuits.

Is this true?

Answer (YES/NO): NO